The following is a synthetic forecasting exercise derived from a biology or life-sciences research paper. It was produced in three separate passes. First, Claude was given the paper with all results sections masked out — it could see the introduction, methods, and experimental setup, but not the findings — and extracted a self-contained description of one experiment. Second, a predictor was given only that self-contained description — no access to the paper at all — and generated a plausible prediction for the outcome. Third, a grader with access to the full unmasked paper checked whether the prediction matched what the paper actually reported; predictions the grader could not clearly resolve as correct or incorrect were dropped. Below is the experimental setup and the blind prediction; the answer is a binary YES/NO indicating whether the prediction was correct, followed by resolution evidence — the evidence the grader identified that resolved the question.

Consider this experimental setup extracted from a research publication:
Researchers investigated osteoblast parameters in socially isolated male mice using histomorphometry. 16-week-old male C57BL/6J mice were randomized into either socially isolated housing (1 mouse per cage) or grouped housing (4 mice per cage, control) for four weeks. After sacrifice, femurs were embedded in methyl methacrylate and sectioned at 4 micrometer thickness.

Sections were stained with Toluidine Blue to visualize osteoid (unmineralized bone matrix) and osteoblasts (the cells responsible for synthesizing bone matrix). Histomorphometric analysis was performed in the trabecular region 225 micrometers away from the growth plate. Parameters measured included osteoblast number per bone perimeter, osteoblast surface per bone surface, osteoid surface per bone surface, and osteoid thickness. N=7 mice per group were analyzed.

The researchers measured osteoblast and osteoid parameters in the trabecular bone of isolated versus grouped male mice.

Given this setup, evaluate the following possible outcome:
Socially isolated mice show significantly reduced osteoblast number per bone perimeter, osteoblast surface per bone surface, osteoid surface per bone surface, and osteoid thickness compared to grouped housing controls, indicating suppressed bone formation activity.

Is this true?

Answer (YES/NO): NO